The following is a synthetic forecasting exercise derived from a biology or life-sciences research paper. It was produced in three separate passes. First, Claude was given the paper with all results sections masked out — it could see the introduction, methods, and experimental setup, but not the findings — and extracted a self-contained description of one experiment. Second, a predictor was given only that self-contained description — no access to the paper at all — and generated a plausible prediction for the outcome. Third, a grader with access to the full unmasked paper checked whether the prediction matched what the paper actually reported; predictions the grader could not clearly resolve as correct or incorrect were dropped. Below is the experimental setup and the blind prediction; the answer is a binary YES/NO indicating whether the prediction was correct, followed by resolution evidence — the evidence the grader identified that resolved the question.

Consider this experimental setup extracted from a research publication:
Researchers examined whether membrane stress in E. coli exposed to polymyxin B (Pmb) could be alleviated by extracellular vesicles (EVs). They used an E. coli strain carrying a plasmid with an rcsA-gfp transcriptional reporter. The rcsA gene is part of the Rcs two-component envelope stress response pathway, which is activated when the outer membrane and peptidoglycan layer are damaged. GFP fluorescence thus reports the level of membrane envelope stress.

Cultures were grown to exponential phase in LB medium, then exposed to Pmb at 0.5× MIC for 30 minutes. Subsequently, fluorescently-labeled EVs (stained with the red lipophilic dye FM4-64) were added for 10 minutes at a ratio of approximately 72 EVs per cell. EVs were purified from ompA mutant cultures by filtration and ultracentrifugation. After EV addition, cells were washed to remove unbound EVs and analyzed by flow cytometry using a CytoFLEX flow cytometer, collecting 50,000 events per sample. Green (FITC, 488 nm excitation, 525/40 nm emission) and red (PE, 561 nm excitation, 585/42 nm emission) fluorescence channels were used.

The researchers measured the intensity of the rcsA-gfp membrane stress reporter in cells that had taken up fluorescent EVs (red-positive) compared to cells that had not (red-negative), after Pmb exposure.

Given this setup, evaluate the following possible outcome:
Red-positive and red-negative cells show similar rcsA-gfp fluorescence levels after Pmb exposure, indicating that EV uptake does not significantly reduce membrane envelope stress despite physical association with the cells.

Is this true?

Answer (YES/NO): NO